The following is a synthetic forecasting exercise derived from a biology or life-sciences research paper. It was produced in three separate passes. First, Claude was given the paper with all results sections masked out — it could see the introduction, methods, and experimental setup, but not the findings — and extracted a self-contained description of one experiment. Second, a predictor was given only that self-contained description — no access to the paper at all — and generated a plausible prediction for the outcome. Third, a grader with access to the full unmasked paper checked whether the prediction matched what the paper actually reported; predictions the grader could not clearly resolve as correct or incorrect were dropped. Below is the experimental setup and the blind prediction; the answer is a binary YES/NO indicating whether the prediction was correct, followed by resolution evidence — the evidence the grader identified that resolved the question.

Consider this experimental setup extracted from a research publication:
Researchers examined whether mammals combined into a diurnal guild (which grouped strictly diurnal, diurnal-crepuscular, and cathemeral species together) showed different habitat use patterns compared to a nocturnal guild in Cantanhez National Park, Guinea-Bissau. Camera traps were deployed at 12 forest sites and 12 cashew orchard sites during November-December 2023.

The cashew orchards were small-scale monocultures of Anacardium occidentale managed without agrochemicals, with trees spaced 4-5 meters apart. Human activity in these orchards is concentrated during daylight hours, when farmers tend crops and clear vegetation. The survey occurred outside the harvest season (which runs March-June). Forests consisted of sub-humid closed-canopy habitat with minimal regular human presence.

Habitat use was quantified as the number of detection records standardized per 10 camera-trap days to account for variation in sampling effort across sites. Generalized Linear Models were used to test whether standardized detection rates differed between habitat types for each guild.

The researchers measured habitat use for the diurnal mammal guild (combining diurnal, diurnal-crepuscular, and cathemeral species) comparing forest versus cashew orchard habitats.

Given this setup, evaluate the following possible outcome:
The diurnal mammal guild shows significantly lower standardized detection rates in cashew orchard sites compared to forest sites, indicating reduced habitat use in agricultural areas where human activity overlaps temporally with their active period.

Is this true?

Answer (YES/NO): NO